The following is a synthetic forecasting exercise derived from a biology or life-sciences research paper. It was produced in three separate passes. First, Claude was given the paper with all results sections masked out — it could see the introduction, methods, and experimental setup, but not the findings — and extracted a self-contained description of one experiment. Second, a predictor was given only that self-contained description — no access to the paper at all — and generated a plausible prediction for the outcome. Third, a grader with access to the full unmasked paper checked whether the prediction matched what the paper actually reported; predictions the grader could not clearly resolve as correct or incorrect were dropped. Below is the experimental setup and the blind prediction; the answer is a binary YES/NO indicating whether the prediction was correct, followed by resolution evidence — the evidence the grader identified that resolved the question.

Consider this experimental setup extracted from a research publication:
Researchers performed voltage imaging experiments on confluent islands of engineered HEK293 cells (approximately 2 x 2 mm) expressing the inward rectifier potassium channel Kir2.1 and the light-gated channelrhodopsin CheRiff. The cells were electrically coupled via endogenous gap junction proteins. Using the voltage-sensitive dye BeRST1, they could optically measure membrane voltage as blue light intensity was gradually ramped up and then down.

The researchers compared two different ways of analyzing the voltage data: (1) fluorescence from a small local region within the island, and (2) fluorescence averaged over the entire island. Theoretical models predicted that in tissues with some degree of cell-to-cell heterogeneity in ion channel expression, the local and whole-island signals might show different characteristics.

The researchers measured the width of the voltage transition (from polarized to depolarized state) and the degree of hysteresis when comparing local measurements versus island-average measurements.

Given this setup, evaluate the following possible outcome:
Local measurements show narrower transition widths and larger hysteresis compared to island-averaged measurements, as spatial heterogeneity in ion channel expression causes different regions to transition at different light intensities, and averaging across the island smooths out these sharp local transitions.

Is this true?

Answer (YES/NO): NO